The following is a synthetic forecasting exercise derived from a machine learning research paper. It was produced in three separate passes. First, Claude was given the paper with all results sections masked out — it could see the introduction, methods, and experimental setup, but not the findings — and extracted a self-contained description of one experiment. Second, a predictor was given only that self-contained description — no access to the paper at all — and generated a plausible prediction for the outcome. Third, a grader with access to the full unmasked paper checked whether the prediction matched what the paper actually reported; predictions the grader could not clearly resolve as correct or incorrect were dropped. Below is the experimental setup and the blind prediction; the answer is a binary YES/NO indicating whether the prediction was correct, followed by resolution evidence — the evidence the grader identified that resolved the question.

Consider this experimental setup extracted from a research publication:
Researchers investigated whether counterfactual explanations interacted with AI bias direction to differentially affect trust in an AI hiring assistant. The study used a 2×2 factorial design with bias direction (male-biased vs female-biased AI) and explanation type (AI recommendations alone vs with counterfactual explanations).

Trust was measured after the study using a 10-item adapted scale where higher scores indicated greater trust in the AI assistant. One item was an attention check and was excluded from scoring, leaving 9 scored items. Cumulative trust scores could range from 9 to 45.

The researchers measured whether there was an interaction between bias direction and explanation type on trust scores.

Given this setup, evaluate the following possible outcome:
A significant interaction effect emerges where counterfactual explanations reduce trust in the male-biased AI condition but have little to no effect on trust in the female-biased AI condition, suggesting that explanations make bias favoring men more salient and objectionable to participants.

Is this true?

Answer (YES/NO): NO